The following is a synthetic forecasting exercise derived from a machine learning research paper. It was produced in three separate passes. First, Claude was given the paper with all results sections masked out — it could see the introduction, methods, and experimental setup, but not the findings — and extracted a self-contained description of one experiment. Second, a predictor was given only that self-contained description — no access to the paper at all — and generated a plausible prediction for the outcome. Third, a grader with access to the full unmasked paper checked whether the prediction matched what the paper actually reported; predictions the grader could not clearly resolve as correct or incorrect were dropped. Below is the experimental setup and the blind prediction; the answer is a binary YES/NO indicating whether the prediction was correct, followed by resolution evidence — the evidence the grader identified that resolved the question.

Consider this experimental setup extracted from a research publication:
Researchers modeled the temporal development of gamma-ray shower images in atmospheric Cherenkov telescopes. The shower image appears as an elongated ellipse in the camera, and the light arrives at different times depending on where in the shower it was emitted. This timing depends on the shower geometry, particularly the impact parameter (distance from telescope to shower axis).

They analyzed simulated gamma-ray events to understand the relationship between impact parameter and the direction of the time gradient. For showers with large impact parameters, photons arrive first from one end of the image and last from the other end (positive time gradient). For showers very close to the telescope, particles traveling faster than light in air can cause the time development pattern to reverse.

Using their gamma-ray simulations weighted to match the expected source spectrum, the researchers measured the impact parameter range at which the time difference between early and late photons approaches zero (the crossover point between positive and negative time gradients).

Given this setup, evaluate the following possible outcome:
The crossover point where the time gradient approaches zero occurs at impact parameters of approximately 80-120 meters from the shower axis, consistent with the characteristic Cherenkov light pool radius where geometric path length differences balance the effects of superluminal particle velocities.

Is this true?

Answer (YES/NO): NO